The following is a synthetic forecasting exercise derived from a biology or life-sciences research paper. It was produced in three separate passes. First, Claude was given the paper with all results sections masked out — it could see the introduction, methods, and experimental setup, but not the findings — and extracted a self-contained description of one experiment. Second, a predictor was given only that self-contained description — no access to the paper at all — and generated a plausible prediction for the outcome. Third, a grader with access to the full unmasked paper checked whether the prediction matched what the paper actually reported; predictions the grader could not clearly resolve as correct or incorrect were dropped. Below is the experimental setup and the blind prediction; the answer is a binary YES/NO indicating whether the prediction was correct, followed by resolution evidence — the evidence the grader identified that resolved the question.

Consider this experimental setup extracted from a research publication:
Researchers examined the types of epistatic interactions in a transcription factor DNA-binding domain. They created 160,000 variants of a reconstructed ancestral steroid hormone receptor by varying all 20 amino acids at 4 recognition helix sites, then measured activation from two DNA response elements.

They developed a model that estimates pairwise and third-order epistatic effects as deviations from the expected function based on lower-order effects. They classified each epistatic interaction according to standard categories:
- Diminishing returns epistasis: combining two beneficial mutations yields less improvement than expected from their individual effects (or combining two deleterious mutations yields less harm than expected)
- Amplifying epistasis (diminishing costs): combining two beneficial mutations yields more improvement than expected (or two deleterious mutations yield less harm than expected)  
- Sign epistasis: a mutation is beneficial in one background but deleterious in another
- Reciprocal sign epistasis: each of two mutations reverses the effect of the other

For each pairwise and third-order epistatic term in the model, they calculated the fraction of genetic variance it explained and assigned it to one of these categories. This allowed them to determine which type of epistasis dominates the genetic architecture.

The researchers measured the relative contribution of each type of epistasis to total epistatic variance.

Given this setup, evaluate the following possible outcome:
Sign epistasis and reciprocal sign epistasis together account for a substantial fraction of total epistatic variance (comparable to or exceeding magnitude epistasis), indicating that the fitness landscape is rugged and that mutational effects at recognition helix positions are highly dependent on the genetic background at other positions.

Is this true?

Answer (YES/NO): YES